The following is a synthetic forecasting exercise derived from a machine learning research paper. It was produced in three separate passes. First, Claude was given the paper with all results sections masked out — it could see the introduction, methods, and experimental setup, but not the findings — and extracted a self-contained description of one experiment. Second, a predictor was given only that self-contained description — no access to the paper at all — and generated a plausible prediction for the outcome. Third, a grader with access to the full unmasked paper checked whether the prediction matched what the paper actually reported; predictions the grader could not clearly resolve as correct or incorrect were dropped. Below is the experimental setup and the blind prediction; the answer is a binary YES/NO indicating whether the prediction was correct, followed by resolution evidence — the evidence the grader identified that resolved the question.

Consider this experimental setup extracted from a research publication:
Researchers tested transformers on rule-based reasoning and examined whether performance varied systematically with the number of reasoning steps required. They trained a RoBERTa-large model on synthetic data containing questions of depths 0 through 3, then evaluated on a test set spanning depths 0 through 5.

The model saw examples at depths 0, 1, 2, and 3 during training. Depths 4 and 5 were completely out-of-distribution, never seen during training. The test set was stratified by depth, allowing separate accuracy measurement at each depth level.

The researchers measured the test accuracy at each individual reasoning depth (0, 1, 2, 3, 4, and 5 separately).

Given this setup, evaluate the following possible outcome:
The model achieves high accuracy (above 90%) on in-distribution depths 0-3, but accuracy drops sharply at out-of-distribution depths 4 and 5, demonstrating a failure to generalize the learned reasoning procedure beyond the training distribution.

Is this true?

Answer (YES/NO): NO